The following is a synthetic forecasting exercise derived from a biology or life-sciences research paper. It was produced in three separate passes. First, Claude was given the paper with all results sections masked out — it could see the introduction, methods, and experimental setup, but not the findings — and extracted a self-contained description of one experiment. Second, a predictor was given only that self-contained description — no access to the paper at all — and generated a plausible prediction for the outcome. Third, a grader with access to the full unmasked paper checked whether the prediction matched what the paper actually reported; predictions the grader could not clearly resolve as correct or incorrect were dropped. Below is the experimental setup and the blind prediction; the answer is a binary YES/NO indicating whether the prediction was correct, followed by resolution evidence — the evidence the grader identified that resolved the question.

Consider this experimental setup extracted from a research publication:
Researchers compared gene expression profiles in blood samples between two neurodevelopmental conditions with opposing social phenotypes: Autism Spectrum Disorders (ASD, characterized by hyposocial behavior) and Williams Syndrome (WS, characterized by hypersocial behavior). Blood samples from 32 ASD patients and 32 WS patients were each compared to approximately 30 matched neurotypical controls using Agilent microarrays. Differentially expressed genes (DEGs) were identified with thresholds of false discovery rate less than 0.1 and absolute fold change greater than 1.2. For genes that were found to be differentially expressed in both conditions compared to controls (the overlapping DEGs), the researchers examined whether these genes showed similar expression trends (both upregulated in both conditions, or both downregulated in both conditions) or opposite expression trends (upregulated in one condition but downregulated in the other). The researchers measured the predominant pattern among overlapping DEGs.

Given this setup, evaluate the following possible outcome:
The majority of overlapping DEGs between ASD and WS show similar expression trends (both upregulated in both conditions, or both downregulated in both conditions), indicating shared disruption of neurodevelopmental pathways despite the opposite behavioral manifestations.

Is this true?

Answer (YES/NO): YES